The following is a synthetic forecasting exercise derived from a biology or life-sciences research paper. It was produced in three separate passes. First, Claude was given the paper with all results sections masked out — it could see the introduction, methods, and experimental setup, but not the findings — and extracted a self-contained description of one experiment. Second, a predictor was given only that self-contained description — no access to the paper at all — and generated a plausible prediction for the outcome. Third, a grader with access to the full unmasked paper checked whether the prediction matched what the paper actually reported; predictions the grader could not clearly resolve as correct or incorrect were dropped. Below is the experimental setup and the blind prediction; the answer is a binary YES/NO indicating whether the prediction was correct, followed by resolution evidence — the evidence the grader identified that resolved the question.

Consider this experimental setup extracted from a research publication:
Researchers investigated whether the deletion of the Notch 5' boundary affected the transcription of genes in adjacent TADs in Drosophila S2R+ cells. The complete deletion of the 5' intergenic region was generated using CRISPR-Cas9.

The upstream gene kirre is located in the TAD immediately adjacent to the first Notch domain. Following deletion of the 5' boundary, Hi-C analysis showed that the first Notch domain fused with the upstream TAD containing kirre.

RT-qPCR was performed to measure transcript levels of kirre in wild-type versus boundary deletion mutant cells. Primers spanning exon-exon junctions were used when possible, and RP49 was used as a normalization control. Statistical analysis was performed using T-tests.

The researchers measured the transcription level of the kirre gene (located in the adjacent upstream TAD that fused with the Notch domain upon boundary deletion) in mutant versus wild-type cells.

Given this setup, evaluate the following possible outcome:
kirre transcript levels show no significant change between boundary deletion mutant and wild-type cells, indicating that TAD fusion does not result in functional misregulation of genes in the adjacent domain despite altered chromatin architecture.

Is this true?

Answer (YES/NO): NO